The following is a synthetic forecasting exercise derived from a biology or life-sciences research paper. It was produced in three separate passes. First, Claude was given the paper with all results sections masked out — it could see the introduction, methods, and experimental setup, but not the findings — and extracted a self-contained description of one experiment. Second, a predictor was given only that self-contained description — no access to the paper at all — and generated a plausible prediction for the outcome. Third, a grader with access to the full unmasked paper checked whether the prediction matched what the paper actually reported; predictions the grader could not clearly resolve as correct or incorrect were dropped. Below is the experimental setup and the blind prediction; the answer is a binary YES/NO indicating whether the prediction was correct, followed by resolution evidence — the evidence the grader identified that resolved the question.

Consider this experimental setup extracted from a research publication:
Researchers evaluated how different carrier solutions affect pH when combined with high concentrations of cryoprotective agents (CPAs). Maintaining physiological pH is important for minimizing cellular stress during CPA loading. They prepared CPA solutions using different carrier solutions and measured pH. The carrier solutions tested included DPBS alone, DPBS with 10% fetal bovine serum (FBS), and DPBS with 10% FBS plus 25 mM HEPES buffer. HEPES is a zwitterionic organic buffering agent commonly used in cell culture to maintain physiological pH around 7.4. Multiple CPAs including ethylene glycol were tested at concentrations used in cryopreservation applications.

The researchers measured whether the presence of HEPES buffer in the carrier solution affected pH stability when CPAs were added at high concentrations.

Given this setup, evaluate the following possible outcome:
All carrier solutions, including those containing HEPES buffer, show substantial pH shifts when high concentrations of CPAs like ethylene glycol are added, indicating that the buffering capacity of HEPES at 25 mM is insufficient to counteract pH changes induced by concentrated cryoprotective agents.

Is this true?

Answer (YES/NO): NO